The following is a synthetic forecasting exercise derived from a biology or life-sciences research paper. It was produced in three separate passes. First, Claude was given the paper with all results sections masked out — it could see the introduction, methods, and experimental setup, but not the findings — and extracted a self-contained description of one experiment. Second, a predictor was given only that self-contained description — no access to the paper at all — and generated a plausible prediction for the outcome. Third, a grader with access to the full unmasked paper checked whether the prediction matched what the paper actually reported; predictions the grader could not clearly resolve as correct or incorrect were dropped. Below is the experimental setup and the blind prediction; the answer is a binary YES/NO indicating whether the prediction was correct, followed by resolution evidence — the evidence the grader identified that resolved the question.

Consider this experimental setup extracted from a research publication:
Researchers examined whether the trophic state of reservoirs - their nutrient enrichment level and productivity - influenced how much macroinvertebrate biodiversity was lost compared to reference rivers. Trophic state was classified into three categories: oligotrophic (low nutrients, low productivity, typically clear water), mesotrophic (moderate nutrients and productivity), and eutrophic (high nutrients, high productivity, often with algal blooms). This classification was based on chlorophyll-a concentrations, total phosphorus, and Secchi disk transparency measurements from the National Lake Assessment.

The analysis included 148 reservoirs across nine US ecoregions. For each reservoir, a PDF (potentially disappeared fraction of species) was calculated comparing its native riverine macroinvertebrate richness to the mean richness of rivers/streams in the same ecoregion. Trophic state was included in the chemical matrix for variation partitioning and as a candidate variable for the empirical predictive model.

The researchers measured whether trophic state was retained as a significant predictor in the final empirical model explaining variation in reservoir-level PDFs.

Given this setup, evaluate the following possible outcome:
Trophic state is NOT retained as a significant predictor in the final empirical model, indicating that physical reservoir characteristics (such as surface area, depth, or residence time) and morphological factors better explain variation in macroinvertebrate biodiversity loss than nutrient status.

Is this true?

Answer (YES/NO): NO